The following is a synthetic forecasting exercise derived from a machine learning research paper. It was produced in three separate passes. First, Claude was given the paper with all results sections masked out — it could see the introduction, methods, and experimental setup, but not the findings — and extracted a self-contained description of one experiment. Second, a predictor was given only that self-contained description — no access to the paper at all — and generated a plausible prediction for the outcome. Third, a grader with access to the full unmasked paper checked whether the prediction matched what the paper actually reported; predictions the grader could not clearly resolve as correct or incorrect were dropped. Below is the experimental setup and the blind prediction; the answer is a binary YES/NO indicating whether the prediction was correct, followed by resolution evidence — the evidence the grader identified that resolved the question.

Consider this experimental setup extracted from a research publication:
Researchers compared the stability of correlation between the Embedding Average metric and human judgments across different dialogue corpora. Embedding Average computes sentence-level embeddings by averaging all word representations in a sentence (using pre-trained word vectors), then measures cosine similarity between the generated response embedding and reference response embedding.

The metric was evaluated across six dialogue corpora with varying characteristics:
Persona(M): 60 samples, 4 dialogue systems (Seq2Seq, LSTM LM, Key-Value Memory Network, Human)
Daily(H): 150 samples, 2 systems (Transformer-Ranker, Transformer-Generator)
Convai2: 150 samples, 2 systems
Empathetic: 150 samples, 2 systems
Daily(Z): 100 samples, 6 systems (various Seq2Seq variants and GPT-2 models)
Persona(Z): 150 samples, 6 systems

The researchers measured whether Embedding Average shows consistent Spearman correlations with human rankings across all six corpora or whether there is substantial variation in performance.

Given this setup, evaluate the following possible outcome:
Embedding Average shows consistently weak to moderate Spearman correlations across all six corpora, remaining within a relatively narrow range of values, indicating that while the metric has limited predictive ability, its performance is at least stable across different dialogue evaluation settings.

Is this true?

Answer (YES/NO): NO